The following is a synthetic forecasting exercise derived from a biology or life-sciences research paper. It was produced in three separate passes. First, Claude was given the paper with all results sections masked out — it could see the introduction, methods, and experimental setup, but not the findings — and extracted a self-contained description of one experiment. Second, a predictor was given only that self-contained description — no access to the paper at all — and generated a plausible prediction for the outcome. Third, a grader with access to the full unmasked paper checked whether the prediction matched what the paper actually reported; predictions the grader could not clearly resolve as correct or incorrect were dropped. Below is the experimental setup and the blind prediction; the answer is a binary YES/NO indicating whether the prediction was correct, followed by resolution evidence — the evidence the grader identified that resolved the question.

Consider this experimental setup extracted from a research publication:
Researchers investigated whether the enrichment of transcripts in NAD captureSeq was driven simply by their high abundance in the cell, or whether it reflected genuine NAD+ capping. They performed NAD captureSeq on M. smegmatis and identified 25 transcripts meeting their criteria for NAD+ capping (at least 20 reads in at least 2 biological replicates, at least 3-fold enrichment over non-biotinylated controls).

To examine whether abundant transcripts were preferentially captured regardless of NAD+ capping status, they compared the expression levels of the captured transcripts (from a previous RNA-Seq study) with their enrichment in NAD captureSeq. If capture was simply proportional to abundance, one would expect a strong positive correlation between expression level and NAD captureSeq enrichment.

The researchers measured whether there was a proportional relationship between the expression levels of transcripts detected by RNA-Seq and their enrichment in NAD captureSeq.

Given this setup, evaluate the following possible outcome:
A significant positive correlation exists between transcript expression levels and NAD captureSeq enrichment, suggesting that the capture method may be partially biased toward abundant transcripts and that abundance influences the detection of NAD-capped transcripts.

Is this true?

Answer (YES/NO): NO